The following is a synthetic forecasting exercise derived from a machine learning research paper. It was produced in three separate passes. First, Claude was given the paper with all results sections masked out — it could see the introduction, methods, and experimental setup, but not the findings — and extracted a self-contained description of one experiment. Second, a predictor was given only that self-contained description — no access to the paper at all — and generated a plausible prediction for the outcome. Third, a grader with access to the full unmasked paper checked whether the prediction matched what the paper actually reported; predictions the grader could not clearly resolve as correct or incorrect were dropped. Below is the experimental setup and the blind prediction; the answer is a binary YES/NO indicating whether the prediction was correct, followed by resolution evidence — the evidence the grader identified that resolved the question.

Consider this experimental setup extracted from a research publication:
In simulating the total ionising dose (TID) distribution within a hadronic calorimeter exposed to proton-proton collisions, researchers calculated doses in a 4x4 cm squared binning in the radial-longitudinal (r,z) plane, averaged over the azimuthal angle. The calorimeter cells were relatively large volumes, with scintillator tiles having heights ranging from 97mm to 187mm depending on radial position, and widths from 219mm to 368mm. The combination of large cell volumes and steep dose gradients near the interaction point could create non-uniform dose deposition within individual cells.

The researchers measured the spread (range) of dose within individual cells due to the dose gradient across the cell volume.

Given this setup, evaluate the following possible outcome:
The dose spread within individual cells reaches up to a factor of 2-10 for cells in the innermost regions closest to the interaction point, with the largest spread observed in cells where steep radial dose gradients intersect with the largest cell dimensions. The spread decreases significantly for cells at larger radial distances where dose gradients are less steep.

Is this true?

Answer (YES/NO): NO